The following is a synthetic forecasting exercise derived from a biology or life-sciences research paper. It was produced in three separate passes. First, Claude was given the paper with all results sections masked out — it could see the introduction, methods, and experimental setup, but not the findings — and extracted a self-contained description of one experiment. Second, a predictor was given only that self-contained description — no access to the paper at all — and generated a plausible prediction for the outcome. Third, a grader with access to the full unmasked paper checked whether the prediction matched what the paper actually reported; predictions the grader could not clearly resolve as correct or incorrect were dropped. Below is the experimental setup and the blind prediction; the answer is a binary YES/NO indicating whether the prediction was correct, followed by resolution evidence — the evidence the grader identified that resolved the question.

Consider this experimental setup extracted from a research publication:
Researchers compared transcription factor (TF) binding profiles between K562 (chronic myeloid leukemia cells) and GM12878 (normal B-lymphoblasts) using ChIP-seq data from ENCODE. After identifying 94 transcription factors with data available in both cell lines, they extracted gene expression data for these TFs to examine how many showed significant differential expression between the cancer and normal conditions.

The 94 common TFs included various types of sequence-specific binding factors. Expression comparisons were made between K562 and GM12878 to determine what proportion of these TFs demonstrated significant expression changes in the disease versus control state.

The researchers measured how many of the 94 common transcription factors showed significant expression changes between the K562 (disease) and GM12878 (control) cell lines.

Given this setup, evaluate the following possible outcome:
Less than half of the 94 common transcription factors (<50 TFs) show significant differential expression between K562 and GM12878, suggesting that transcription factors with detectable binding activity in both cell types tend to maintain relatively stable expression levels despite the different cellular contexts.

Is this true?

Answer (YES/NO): YES